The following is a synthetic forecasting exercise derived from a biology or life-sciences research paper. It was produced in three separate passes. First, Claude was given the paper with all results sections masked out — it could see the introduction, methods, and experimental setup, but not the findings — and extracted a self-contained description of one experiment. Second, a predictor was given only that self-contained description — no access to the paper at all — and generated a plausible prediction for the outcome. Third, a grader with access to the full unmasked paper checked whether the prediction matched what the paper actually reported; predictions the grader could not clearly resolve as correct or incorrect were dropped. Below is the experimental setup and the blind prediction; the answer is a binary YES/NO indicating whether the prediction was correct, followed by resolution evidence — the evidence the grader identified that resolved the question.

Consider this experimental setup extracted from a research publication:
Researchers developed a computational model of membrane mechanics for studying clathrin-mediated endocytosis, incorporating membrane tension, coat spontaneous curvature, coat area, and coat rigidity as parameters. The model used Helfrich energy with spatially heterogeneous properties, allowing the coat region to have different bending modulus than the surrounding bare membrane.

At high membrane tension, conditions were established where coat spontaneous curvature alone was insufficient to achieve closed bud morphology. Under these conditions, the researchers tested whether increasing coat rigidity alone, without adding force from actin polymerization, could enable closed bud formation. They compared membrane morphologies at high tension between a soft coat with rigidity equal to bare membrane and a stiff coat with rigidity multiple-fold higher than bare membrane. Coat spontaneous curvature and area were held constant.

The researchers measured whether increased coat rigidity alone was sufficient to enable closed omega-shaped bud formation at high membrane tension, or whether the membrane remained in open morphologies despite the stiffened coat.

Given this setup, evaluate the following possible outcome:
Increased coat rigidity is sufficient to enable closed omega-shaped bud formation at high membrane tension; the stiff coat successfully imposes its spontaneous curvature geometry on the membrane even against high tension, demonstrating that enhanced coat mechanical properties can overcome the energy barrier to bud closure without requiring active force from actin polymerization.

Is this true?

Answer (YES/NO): NO